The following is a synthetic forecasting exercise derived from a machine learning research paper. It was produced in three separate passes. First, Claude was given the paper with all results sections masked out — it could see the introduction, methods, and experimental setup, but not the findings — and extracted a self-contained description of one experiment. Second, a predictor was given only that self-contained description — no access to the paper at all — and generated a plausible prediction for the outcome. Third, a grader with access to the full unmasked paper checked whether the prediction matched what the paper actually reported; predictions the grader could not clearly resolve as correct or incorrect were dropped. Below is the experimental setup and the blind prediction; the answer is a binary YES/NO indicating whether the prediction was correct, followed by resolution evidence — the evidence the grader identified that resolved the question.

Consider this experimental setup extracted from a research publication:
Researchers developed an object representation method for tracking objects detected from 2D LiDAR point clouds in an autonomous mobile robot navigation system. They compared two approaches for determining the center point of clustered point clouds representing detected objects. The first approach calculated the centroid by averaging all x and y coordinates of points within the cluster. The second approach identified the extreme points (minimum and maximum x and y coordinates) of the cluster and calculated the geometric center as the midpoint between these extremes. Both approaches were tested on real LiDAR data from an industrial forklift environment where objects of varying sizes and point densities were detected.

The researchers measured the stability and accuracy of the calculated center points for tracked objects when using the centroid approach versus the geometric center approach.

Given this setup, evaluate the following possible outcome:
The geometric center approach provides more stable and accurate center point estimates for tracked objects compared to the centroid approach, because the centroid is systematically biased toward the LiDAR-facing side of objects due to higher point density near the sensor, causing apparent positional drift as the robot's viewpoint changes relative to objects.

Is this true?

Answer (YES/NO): NO